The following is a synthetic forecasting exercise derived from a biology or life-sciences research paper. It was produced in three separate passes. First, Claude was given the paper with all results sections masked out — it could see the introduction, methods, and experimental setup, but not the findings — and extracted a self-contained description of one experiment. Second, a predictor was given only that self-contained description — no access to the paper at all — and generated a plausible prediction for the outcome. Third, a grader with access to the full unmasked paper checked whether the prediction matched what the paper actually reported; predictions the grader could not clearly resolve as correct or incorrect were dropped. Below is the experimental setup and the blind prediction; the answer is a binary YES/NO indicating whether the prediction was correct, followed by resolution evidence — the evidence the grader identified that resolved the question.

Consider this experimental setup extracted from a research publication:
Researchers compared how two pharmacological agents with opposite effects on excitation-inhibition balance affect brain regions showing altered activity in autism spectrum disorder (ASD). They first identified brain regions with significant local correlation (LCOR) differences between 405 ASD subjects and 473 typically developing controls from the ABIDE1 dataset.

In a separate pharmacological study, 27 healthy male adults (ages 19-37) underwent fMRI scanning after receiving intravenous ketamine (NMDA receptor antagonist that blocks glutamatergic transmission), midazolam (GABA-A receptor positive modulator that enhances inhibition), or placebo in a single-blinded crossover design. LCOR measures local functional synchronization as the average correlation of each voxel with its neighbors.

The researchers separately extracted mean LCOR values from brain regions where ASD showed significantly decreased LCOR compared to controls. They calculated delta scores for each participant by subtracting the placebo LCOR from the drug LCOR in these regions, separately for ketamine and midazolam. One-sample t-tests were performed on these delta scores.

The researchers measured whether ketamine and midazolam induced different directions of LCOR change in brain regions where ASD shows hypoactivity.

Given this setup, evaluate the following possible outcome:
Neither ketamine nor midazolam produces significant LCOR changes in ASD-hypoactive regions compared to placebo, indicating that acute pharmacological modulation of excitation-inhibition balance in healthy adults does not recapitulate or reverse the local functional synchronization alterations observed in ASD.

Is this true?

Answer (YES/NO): NO